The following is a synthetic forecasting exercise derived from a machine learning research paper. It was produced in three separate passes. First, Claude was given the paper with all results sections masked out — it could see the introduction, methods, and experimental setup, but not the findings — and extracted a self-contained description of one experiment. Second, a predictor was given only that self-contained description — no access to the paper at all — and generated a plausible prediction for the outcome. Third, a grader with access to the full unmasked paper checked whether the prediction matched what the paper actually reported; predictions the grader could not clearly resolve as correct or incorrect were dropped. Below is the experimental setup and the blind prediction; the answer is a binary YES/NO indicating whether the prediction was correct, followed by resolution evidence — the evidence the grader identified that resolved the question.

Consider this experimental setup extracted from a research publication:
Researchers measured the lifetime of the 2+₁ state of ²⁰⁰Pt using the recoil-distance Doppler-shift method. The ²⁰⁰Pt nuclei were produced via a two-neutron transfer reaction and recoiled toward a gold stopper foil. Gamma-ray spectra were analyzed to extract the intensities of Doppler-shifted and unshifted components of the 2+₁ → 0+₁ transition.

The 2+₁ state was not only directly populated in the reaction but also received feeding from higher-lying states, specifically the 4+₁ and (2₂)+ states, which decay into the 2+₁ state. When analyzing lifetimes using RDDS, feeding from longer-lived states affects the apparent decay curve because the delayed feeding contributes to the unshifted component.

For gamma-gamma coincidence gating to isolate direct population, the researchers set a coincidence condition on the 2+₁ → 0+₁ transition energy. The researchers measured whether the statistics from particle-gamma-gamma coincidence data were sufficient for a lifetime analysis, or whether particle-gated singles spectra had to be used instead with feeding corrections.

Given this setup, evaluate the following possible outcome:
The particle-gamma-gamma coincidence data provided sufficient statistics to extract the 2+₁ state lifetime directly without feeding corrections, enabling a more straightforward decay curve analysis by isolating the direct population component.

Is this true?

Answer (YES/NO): NO